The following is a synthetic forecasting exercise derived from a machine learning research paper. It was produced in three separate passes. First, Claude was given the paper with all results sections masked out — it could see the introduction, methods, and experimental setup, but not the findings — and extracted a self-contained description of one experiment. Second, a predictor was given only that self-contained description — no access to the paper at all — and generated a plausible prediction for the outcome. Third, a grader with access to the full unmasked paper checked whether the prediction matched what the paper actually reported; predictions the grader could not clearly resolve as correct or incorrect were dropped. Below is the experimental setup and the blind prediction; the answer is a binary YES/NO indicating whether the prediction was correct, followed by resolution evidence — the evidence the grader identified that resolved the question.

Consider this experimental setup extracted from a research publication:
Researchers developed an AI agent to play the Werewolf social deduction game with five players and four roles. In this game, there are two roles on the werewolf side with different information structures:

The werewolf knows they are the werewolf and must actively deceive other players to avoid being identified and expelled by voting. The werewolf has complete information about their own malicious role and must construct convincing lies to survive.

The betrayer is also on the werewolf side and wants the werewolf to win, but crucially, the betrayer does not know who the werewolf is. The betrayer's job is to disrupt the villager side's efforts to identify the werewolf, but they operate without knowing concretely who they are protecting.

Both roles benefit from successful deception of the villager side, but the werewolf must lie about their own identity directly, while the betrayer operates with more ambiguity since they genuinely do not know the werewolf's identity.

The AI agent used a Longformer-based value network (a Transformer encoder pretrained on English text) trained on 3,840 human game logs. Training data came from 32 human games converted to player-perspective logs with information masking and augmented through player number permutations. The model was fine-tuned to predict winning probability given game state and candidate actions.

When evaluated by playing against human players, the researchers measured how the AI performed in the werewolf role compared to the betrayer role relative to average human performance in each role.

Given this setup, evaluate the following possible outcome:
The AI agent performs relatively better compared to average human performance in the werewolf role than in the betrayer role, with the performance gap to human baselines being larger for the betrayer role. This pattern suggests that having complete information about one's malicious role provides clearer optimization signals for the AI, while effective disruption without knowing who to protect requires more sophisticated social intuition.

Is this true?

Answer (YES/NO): NO